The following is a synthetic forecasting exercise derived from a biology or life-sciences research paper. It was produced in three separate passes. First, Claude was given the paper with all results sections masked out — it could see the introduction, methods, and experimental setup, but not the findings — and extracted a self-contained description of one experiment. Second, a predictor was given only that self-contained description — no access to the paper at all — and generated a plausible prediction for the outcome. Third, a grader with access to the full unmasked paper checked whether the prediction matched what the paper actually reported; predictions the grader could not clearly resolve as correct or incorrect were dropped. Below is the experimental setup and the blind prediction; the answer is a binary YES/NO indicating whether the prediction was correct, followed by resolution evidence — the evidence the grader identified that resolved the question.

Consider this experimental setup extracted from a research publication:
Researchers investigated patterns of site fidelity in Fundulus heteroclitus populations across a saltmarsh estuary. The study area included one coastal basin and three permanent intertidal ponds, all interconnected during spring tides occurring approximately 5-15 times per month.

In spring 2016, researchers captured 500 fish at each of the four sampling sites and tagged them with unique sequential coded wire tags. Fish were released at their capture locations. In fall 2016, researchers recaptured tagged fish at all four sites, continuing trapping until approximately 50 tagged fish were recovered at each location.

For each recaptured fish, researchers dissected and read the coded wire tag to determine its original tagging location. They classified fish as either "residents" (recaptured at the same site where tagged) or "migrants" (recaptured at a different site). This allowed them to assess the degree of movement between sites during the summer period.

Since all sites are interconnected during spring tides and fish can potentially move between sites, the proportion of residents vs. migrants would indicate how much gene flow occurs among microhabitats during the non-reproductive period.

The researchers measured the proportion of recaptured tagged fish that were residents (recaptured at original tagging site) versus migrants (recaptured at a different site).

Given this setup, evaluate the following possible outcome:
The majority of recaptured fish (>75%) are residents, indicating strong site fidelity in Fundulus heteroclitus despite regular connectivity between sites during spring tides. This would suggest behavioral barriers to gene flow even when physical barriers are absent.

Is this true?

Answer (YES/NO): YES